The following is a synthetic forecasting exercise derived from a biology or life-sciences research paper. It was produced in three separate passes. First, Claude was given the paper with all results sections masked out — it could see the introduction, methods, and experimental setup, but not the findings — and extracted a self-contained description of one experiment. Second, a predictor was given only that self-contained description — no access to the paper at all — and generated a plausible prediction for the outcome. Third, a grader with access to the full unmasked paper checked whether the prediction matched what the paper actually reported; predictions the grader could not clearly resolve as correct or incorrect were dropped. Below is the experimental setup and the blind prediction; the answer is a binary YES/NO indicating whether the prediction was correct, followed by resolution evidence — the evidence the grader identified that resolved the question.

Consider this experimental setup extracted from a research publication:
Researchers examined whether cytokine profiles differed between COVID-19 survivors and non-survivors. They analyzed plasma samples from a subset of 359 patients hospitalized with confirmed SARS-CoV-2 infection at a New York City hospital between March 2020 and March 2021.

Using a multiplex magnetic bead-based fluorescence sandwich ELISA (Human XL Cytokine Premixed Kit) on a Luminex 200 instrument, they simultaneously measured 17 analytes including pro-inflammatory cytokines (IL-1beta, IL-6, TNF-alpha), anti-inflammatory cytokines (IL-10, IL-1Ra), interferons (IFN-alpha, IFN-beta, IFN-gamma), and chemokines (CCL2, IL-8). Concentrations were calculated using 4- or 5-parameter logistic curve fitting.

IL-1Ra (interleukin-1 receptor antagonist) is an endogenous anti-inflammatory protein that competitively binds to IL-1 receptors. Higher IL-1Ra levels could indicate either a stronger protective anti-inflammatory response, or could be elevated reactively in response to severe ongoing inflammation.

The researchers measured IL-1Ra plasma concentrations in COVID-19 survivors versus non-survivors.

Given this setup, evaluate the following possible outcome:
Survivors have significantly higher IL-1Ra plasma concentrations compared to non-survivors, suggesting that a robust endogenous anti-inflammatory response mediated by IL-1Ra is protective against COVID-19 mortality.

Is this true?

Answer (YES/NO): NO